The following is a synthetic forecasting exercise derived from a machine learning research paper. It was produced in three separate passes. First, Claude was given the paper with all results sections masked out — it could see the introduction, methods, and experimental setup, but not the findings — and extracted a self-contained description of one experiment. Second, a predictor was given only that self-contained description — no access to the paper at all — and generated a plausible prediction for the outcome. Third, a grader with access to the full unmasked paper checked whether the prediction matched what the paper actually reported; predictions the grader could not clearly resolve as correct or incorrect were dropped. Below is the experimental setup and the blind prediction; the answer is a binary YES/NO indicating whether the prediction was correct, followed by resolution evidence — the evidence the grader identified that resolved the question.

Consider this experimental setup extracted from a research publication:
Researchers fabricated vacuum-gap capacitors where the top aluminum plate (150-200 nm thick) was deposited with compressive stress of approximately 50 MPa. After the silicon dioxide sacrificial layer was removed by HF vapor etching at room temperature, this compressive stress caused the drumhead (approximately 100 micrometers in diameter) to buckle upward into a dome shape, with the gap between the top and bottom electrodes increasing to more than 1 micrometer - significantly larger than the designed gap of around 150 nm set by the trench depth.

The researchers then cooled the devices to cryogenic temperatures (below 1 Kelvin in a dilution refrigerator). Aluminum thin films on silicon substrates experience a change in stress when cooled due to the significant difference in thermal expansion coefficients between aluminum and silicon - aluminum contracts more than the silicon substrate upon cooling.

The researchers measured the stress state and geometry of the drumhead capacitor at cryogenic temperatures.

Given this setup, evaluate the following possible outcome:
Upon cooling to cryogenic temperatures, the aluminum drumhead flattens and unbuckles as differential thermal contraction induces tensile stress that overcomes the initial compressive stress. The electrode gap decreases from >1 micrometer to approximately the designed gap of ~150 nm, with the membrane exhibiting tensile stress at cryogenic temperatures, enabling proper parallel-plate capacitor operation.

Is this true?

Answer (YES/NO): YES